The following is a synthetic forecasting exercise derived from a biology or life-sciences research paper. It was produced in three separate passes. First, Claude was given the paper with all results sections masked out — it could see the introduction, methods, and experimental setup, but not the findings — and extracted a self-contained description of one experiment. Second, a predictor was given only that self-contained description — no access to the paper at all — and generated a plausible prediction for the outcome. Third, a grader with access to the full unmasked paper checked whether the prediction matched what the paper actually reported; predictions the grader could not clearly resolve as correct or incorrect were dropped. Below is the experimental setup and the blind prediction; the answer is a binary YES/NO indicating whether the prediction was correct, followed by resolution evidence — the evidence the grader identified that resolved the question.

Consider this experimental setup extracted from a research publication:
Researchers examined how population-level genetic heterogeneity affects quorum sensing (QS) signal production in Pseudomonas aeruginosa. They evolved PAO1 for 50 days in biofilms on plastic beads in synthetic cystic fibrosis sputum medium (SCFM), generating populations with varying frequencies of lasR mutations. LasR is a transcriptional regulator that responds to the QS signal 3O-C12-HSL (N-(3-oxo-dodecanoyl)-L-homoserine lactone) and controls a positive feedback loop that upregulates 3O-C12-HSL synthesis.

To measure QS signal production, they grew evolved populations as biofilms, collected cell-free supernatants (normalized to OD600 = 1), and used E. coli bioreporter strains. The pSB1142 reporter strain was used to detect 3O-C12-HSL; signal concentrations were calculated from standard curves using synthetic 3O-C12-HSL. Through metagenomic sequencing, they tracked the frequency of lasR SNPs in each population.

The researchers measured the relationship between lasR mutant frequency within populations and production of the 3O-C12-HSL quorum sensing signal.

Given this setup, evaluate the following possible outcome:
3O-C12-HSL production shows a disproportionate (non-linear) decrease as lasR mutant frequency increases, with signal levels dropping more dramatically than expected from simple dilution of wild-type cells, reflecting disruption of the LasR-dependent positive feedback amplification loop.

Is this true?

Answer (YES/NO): NO